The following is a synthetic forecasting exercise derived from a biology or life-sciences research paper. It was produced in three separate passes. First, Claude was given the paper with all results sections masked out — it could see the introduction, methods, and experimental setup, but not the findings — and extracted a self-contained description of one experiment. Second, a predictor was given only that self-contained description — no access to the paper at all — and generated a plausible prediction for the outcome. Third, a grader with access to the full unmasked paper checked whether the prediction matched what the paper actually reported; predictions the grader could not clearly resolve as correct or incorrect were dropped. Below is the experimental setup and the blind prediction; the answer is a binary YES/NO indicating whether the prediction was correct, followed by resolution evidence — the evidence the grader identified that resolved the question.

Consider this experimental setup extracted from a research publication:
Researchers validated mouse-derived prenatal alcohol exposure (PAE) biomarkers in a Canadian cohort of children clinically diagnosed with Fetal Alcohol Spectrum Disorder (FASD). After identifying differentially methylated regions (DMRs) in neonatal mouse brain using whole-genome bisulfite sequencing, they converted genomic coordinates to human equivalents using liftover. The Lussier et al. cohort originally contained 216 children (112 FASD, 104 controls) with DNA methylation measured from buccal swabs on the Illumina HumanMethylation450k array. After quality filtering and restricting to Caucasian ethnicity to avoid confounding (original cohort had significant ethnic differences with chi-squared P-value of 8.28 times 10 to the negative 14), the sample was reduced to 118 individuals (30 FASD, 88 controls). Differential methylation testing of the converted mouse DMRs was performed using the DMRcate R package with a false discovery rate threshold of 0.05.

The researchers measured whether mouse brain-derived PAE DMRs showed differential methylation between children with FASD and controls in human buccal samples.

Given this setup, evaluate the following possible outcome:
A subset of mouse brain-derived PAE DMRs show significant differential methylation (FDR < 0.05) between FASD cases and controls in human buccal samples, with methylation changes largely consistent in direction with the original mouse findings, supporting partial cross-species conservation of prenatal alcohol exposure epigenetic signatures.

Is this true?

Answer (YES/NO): NO